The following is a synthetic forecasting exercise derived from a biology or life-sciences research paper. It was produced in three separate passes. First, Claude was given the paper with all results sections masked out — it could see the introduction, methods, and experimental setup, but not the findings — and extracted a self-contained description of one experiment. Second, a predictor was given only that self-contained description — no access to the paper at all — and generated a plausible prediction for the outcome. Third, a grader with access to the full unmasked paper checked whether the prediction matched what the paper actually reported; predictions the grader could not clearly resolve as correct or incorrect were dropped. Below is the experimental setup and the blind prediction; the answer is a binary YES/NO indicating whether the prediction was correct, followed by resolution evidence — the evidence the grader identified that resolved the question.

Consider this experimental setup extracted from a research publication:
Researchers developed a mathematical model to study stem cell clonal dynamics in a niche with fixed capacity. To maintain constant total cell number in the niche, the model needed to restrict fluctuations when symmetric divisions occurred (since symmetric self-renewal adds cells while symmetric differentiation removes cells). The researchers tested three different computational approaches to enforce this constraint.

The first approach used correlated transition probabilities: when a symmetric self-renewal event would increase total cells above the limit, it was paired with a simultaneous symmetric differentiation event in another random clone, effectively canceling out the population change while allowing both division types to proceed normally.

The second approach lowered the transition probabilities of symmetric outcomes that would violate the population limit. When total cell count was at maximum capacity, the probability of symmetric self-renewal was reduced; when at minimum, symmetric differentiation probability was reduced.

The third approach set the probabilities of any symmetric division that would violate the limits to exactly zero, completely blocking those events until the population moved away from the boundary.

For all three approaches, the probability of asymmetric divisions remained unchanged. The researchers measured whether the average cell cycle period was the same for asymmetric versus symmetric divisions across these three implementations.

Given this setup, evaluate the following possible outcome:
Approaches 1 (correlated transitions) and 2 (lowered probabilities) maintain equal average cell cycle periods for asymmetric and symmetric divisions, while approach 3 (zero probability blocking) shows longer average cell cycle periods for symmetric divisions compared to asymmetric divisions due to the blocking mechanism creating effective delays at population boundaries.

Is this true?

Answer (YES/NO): NO